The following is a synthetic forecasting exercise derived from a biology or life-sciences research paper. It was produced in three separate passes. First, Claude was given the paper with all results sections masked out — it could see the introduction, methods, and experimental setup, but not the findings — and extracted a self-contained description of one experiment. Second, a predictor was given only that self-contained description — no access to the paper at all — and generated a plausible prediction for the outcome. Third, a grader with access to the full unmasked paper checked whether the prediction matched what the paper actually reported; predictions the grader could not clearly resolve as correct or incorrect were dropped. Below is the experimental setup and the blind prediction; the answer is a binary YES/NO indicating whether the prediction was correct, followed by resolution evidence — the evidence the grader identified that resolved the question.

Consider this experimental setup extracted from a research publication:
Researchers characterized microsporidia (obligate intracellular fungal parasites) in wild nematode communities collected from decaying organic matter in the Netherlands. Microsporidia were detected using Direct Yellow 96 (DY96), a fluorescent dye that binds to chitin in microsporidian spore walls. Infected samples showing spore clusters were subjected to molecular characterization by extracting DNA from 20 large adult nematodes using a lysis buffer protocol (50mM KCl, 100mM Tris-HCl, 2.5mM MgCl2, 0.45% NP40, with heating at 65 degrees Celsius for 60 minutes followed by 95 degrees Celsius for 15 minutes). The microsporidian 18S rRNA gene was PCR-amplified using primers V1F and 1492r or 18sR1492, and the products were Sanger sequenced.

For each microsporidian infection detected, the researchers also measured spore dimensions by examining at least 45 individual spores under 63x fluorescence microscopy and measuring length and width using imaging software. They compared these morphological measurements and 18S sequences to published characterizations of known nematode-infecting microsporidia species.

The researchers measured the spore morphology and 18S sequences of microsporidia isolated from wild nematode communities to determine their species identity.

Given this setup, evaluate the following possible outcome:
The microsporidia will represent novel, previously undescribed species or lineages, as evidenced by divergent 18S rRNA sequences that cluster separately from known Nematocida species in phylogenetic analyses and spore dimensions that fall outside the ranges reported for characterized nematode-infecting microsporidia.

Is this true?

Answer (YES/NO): NO